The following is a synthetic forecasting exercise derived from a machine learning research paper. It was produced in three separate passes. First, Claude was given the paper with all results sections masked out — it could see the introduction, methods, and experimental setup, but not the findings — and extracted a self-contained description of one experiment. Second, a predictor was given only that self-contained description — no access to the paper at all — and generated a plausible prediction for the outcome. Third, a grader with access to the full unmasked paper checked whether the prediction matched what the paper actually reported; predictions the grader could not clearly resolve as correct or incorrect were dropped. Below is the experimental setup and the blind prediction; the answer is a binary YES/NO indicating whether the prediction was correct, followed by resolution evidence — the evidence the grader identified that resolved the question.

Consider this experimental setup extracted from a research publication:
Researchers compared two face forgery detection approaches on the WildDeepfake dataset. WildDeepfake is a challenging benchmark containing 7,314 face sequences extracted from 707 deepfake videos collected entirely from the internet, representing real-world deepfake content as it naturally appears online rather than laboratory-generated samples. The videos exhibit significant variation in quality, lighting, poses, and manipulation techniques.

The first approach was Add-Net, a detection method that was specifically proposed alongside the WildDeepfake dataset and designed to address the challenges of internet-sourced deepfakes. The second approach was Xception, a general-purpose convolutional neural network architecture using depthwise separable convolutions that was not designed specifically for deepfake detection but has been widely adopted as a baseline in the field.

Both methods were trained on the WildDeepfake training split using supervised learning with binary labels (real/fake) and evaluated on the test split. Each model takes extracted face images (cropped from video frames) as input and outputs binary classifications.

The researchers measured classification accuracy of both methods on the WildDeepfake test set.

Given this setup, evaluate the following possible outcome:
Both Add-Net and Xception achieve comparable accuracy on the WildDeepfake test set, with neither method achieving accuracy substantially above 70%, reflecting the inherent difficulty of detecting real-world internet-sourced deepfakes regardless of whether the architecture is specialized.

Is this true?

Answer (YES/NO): NO